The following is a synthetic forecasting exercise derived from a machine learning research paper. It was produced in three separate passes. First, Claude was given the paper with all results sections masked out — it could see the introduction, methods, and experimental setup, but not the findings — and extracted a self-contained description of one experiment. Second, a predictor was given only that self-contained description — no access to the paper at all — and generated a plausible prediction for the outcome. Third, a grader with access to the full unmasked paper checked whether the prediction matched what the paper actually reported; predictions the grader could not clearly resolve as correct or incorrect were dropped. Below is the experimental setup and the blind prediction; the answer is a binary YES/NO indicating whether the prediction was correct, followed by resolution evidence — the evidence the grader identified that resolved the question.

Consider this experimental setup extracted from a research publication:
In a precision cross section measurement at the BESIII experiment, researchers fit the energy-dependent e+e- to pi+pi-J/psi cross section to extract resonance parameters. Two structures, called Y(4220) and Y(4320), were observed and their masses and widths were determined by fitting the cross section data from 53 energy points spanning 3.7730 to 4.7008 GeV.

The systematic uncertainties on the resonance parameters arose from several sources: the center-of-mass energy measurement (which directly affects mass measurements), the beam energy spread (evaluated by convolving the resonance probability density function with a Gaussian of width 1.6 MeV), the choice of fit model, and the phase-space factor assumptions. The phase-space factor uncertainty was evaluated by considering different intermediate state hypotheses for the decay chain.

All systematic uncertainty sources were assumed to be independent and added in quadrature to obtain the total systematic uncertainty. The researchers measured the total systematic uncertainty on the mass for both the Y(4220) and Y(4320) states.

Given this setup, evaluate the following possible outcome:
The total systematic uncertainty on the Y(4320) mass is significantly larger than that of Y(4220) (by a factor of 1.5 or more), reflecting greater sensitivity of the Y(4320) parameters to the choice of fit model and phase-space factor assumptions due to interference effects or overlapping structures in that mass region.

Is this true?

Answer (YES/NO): YES